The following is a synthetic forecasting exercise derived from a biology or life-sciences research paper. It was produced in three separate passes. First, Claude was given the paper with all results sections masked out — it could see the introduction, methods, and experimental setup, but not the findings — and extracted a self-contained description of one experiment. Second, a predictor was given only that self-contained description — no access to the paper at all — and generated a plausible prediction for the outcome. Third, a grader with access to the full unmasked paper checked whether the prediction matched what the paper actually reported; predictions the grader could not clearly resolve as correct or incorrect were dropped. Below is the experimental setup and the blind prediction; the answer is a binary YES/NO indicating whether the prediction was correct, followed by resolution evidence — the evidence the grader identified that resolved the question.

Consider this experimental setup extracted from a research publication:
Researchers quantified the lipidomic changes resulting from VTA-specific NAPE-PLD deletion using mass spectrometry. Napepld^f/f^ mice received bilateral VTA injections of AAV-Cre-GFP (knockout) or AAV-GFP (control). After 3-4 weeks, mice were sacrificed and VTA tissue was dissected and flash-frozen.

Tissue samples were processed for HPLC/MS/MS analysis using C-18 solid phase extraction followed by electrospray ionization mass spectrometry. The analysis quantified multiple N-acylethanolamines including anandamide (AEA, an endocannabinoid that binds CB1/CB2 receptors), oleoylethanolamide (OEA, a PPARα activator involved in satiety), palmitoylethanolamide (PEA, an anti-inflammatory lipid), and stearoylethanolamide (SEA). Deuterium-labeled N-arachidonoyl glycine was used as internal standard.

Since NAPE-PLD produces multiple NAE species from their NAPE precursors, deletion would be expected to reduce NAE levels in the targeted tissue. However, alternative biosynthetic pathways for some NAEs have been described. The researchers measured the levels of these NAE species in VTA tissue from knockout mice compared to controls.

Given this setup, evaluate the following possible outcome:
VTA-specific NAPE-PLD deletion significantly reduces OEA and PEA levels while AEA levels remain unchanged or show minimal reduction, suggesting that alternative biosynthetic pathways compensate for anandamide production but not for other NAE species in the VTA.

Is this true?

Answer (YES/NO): NO